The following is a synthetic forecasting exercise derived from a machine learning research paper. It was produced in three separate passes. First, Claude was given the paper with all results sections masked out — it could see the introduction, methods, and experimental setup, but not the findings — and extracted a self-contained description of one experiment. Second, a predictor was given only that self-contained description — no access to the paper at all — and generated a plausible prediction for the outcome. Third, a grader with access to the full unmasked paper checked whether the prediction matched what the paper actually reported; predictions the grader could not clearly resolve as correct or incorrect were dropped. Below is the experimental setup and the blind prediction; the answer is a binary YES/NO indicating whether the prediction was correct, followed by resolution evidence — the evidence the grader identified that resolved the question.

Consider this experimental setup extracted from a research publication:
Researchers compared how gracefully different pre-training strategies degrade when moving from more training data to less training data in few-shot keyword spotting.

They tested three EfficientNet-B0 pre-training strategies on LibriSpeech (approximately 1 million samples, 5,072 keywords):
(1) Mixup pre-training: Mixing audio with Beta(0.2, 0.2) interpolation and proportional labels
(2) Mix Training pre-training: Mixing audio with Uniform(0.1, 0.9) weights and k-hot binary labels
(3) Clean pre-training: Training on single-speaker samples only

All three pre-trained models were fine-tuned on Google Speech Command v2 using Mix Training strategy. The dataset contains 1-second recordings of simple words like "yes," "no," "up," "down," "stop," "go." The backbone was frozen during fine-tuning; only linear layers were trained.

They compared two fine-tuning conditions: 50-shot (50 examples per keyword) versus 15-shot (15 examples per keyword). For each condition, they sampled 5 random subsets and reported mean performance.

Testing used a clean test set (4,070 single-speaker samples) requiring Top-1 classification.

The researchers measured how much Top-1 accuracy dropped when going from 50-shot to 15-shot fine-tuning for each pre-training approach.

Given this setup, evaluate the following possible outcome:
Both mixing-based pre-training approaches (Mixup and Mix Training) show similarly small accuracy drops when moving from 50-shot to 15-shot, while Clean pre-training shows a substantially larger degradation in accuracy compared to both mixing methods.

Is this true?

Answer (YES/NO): NO